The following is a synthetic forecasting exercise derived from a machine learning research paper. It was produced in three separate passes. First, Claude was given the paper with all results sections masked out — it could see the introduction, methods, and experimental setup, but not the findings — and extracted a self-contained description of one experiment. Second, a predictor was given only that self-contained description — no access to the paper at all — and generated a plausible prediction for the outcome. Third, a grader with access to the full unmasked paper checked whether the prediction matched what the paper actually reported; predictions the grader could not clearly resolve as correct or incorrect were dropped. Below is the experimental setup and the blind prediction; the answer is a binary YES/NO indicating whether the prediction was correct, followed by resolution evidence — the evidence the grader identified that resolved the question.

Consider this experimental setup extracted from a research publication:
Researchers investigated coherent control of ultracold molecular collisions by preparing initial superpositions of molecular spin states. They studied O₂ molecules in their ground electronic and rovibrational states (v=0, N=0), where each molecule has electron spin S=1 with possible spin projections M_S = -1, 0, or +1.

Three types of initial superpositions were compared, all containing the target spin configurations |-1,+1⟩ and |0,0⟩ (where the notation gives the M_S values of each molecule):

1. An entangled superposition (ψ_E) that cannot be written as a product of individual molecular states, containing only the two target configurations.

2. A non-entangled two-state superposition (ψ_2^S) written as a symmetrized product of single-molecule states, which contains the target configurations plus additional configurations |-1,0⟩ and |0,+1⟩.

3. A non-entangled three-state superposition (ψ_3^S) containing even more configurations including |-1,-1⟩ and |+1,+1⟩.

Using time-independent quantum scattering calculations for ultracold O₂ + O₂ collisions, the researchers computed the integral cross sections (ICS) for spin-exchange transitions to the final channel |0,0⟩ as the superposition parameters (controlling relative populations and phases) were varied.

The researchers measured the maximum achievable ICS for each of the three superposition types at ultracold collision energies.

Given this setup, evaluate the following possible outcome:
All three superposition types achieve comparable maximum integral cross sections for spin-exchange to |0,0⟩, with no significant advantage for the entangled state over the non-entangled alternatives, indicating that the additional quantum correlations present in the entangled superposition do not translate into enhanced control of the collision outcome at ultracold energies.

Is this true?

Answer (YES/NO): YES